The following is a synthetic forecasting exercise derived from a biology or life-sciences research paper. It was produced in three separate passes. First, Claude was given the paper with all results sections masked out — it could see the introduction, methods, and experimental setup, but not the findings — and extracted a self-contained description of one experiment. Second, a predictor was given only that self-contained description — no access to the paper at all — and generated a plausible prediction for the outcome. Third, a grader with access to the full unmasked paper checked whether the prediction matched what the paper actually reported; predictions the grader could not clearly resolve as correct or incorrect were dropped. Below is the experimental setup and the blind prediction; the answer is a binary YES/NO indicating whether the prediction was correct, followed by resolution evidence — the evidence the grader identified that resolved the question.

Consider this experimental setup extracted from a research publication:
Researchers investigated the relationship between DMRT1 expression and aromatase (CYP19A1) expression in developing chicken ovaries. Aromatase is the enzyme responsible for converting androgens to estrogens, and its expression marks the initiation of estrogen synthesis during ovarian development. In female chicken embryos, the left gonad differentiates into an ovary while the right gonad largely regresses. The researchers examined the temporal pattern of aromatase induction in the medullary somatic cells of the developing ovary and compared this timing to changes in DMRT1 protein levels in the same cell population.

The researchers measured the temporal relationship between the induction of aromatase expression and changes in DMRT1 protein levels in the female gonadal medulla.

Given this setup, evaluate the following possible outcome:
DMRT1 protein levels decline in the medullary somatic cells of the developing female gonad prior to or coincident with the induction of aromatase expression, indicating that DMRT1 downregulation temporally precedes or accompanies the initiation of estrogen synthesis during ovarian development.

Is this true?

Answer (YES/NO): YES